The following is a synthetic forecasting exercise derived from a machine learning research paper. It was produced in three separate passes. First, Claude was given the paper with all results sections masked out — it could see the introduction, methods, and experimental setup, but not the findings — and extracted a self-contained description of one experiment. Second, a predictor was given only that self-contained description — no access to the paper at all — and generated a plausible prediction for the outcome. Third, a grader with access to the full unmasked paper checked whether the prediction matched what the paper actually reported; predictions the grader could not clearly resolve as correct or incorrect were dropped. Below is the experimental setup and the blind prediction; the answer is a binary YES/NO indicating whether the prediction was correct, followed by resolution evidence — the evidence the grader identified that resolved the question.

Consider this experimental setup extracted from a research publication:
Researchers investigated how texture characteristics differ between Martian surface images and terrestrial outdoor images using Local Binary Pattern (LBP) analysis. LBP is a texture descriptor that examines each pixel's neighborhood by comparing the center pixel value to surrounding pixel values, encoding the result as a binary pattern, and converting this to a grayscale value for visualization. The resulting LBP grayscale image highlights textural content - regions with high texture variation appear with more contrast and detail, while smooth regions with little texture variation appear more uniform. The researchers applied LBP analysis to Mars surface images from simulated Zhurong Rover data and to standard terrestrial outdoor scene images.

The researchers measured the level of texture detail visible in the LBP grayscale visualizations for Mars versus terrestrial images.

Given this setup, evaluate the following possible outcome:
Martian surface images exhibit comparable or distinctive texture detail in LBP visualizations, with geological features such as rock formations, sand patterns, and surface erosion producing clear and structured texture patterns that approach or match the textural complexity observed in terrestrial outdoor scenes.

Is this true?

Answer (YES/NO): NO